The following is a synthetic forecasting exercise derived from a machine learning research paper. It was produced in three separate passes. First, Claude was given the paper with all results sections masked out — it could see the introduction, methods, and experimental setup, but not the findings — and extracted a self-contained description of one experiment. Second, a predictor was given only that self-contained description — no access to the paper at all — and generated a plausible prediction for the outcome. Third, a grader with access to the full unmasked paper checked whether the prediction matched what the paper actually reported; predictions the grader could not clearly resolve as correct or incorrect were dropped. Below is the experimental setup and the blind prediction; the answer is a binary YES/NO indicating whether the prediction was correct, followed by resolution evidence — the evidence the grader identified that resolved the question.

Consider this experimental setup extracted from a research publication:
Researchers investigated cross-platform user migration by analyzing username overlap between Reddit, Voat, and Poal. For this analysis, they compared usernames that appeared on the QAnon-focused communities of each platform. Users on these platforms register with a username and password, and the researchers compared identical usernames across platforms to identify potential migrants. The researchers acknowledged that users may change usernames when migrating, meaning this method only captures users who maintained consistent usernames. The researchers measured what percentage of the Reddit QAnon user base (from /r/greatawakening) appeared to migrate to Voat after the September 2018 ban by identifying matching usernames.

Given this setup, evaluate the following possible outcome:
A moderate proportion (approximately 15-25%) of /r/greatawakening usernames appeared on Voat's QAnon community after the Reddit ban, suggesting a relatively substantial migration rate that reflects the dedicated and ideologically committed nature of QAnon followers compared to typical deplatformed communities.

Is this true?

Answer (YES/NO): NO